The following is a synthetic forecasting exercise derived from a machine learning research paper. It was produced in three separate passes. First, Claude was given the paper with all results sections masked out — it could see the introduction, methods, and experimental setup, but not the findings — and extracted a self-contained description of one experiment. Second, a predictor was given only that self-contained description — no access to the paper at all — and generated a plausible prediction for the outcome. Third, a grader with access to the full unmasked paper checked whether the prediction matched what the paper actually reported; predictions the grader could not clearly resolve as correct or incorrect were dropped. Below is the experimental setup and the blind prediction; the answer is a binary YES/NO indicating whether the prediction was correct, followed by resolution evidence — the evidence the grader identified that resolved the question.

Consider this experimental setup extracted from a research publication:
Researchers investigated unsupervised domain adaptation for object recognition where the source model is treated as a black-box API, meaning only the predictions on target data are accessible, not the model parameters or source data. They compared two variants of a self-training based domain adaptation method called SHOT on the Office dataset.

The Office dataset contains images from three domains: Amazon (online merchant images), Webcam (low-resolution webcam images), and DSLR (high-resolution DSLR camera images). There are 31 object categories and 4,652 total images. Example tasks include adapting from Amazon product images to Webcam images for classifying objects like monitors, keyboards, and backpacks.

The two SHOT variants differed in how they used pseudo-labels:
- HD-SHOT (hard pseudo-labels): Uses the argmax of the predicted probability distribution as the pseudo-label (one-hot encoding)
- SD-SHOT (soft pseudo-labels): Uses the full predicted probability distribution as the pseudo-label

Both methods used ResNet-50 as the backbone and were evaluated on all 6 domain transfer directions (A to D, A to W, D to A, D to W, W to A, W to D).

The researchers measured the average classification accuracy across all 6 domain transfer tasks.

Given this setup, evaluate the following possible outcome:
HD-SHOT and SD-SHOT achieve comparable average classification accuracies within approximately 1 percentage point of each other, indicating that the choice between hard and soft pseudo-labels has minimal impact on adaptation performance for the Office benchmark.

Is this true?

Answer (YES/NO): YES